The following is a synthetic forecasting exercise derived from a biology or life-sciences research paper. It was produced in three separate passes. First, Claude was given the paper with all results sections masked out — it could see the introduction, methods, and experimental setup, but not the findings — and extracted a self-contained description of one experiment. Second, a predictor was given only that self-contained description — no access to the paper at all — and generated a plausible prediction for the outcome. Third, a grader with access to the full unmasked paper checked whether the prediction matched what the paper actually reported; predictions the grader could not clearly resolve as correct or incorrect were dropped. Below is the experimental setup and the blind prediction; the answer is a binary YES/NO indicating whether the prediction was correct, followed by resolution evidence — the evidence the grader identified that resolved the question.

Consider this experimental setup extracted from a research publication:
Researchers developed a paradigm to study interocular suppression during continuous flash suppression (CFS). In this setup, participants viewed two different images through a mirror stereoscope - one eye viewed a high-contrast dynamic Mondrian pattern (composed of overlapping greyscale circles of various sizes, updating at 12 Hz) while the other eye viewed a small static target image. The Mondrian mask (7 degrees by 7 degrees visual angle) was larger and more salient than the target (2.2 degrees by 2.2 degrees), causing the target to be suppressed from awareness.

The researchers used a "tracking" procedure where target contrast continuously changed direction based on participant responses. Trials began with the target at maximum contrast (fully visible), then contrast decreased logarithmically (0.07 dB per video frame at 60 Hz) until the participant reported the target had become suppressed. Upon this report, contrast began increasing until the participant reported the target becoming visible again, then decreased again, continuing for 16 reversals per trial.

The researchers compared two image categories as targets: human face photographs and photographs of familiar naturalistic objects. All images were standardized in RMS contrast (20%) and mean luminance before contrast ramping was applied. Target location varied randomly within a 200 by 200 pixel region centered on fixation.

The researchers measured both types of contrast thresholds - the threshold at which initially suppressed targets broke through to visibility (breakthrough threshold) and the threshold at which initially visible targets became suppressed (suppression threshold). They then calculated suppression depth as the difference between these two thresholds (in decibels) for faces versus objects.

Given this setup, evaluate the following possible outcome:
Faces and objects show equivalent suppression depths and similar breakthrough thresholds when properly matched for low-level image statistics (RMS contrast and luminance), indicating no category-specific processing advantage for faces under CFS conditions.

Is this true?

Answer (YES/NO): YES